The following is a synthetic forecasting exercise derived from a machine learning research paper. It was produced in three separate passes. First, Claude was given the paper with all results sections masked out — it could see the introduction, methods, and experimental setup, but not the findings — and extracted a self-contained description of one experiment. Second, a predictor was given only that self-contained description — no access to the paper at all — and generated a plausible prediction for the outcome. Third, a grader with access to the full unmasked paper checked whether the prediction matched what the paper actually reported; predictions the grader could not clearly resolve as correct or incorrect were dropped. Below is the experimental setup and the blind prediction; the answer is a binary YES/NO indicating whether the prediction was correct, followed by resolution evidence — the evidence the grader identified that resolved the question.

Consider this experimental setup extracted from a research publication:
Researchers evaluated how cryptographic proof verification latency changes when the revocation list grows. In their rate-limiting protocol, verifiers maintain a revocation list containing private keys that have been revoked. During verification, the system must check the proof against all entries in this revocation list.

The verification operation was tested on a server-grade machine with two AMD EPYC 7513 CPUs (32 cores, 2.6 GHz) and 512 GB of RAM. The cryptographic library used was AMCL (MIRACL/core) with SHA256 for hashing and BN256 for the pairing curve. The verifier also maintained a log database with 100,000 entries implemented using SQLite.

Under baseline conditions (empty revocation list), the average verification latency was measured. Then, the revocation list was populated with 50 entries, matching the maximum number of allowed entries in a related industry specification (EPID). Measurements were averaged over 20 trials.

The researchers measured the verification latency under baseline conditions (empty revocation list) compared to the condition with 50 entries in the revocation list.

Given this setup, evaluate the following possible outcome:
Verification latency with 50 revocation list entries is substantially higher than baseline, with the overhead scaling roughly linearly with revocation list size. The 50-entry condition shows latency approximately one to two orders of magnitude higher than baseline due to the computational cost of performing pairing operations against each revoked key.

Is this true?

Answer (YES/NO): NO